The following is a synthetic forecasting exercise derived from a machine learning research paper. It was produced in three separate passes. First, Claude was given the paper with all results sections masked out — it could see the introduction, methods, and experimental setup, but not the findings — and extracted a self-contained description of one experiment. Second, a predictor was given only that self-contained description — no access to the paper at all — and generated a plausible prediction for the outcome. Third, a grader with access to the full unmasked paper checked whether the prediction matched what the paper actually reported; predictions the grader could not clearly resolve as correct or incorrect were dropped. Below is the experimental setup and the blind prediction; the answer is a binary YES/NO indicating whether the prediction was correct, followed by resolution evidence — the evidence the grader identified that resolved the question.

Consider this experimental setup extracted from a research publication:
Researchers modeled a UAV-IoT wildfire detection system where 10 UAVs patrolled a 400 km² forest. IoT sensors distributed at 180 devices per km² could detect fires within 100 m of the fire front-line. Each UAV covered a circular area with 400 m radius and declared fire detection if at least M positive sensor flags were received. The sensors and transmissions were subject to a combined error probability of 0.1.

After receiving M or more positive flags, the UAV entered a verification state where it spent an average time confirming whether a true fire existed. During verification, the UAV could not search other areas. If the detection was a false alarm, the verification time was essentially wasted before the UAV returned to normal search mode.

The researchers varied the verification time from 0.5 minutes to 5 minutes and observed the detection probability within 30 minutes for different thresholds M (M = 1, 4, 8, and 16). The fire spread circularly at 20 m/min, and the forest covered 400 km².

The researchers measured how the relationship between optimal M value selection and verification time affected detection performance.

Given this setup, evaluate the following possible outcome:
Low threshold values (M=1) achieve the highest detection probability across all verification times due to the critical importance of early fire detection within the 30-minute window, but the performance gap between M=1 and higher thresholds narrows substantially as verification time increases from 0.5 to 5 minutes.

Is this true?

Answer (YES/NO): NO